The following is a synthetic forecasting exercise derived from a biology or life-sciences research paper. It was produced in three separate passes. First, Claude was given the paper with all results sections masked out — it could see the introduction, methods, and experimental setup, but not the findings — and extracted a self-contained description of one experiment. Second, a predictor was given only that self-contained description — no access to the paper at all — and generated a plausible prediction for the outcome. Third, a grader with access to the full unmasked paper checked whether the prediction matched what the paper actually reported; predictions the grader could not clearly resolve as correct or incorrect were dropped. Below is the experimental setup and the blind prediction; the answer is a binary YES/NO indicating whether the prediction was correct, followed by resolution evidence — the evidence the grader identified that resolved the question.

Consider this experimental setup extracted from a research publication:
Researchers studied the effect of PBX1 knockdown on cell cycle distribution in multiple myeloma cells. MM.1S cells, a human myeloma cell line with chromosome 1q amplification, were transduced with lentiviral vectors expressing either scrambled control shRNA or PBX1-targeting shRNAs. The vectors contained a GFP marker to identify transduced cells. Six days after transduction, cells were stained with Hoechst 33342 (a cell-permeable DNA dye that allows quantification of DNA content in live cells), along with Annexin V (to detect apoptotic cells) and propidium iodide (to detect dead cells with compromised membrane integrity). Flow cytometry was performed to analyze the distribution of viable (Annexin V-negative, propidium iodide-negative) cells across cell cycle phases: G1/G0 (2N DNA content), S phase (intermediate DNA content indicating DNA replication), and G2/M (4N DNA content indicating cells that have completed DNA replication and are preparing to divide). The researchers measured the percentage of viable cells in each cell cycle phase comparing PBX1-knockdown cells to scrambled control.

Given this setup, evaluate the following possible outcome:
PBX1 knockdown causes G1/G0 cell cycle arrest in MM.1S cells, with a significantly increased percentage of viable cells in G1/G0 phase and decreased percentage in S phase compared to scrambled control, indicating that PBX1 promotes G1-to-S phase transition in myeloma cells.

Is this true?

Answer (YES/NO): YES